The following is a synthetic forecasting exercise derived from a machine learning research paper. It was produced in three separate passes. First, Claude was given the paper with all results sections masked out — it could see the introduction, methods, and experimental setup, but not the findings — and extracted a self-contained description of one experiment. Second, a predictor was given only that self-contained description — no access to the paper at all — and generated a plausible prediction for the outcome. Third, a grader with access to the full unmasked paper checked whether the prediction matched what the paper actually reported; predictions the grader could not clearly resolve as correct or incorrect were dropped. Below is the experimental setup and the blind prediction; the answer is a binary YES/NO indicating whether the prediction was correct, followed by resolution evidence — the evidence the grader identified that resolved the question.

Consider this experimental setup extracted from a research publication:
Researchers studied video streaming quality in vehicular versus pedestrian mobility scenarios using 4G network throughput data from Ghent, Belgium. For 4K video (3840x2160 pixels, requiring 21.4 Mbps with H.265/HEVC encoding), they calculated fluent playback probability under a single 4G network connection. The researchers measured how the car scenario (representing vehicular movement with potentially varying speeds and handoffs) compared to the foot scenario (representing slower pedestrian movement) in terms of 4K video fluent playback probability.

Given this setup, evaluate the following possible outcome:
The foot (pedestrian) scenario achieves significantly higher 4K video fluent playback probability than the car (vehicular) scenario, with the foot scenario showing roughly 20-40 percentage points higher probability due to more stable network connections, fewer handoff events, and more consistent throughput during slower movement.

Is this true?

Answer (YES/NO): NO